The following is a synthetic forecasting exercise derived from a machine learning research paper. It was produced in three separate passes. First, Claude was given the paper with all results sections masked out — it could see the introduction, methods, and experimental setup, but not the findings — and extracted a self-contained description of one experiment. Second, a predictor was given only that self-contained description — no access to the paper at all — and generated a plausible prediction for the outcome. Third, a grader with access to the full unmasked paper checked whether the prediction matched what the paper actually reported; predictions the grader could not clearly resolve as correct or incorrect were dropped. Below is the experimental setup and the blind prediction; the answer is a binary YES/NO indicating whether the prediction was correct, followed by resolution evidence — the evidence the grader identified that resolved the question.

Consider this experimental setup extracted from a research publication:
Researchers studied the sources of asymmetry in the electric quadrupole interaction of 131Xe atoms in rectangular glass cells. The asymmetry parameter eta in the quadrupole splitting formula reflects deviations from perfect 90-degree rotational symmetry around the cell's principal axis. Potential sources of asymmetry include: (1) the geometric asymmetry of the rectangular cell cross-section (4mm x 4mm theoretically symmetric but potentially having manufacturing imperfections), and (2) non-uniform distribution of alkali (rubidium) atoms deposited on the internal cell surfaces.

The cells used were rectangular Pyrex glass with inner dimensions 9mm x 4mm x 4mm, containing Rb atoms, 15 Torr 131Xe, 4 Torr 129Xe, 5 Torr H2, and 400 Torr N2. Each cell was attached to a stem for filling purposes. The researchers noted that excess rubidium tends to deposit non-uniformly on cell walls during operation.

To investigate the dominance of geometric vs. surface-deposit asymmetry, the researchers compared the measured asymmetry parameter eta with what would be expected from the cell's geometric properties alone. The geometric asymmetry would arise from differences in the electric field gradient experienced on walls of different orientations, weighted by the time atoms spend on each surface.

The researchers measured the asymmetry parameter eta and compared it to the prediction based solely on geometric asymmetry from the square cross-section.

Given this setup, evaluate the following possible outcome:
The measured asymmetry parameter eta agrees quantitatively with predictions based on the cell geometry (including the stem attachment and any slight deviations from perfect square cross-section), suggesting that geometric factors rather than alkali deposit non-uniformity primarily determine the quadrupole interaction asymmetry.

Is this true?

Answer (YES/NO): NO